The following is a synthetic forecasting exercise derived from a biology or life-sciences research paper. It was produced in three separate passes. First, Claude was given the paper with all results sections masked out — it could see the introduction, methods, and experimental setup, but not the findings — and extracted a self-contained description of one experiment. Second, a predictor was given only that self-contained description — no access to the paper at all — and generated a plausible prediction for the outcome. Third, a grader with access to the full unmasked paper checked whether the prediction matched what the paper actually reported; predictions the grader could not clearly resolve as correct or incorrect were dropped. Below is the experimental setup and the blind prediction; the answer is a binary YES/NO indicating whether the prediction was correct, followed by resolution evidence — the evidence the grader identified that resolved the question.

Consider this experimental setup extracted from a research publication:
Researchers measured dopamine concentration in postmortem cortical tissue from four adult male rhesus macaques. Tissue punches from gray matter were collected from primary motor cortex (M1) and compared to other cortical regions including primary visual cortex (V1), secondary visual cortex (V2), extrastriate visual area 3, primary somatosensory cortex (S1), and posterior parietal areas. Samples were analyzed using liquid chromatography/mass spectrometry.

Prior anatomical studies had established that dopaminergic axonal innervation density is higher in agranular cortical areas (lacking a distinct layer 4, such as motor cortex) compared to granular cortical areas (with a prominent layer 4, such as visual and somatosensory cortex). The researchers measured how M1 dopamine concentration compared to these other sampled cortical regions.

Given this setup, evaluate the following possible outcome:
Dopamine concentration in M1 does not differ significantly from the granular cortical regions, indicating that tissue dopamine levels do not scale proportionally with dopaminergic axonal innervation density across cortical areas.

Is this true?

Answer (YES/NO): NO